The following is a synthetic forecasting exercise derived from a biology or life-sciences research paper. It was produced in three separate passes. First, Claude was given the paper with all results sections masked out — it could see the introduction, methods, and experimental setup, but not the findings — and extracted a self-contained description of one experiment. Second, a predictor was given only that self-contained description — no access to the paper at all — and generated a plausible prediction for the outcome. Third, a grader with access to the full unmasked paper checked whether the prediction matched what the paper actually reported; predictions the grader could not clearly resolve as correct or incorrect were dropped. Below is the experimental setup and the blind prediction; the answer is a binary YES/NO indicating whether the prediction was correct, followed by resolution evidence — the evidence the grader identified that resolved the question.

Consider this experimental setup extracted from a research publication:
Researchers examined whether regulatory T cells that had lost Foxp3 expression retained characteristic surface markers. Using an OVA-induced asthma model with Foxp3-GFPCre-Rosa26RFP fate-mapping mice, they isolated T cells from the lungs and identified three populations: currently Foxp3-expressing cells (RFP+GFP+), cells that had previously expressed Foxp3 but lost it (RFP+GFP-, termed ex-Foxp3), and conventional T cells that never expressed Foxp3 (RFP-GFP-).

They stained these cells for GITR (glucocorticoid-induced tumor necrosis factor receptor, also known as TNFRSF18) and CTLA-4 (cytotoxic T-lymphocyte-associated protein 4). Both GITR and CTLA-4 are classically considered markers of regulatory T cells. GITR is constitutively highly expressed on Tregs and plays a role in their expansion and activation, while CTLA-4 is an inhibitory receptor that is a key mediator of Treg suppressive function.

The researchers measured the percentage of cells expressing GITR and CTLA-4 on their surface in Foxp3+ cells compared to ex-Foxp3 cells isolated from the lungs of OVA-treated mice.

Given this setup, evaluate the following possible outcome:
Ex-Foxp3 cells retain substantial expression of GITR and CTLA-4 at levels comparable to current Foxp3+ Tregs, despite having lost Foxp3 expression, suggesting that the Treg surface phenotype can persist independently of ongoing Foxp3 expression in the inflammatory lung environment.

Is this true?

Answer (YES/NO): YES